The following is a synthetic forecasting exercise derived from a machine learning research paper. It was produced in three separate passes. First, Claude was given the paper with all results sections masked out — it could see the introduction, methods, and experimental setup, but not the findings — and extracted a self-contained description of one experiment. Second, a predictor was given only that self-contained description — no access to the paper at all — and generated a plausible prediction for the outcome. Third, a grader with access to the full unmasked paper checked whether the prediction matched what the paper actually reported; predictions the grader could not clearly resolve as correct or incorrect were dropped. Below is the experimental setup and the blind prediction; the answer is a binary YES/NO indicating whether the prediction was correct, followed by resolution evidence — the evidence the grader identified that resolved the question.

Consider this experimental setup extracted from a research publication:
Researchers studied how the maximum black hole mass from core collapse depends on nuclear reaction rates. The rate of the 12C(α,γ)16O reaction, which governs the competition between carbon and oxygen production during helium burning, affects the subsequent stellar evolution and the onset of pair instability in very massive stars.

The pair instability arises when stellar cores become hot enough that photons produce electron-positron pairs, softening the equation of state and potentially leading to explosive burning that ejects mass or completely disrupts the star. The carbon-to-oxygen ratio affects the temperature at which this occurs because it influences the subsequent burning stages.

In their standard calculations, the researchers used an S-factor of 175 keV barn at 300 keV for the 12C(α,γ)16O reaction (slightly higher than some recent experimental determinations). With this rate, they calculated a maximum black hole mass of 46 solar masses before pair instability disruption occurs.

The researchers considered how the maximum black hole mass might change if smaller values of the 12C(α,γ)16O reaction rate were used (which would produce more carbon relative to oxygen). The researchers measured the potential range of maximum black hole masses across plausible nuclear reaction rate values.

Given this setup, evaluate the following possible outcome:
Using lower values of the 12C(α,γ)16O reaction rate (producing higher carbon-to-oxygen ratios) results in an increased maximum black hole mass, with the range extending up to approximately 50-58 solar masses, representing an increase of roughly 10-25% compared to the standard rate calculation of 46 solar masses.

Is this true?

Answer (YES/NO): YES